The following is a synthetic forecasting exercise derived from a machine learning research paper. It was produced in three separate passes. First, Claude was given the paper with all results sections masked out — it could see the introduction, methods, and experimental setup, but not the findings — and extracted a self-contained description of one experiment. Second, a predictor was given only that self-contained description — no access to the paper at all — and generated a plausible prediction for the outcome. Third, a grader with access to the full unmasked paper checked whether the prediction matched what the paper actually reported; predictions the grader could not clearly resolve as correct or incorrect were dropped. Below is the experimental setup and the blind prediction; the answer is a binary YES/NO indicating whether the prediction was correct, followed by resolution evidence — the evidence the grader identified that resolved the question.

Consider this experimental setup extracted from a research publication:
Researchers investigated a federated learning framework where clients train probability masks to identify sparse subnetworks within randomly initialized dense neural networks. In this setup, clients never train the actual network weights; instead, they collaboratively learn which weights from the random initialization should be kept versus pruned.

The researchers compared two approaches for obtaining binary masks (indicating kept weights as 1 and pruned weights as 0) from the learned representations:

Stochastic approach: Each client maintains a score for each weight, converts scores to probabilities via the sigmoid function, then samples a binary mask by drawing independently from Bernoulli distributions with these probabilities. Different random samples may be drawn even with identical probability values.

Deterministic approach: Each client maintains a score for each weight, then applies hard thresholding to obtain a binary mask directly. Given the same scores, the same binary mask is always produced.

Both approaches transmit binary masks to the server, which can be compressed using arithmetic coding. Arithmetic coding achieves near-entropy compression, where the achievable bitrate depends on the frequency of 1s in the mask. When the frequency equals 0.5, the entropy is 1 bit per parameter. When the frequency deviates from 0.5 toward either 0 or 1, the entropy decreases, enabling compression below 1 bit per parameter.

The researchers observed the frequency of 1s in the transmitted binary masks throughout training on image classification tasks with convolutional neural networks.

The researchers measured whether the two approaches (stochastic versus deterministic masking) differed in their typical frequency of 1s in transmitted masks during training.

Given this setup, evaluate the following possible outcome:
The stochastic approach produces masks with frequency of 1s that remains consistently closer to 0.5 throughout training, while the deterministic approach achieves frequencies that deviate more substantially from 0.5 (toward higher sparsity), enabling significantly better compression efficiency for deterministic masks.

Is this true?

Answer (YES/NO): NO